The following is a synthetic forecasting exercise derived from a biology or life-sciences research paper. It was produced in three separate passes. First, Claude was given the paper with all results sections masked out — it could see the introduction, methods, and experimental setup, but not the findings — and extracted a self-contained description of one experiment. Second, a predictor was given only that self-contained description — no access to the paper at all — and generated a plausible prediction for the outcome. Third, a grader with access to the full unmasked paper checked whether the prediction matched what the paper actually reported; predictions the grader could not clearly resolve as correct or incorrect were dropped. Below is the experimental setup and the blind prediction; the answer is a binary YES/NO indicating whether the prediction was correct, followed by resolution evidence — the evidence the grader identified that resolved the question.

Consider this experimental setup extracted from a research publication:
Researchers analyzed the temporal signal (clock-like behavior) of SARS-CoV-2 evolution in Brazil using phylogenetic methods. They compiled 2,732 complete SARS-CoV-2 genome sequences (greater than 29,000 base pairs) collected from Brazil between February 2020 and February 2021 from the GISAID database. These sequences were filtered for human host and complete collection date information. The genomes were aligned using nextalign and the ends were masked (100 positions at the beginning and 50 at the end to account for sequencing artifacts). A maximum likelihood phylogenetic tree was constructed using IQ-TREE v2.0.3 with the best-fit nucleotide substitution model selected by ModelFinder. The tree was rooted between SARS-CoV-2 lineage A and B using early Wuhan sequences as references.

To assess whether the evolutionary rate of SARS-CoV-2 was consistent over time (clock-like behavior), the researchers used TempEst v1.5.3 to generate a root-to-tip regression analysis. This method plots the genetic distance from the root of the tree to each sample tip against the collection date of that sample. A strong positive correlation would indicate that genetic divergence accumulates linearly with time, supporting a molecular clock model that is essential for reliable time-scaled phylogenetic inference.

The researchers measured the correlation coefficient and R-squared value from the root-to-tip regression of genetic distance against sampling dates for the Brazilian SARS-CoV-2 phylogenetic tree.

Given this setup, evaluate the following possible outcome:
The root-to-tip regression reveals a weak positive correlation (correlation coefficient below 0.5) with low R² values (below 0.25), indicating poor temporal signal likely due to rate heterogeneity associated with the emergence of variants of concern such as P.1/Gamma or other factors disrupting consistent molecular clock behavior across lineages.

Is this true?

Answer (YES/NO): NO